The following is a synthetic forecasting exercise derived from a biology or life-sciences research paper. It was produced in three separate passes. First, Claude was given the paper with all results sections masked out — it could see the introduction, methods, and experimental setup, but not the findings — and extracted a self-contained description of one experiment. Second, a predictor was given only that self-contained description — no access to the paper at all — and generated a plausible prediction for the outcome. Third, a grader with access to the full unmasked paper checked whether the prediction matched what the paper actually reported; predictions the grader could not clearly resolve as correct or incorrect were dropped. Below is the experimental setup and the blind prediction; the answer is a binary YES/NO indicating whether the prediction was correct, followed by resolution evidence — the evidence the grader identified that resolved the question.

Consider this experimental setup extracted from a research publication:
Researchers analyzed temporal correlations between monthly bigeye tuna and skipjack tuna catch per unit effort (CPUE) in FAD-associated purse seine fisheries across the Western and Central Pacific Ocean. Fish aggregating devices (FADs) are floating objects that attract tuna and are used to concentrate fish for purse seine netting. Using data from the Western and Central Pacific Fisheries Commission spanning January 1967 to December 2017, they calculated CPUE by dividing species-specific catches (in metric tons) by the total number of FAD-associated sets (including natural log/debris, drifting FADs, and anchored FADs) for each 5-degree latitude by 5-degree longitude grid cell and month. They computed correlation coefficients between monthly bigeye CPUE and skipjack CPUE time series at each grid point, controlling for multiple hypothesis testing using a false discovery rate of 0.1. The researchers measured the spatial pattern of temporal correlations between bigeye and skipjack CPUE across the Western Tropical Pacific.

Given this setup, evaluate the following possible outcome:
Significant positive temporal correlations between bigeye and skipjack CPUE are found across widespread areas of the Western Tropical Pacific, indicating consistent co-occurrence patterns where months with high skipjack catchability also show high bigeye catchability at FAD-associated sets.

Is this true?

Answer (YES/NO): YES